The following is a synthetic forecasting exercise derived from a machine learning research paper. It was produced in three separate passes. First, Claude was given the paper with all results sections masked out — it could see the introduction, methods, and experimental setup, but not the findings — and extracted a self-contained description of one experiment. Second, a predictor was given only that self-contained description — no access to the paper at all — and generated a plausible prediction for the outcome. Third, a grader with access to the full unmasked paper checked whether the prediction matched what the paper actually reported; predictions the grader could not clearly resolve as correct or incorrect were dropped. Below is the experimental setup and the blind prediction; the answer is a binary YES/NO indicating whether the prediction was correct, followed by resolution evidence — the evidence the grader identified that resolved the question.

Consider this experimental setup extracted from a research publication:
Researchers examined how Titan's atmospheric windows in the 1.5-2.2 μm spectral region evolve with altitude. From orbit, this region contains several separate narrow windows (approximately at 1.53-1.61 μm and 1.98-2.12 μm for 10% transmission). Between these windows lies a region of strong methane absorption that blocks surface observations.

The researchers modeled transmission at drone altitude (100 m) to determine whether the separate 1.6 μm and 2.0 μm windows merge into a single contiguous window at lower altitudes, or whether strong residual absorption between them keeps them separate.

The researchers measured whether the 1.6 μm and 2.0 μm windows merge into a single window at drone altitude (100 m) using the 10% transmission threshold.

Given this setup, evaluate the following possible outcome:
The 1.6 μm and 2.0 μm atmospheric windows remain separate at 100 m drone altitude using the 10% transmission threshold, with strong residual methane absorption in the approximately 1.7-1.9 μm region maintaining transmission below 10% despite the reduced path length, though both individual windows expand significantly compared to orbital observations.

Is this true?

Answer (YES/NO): YES